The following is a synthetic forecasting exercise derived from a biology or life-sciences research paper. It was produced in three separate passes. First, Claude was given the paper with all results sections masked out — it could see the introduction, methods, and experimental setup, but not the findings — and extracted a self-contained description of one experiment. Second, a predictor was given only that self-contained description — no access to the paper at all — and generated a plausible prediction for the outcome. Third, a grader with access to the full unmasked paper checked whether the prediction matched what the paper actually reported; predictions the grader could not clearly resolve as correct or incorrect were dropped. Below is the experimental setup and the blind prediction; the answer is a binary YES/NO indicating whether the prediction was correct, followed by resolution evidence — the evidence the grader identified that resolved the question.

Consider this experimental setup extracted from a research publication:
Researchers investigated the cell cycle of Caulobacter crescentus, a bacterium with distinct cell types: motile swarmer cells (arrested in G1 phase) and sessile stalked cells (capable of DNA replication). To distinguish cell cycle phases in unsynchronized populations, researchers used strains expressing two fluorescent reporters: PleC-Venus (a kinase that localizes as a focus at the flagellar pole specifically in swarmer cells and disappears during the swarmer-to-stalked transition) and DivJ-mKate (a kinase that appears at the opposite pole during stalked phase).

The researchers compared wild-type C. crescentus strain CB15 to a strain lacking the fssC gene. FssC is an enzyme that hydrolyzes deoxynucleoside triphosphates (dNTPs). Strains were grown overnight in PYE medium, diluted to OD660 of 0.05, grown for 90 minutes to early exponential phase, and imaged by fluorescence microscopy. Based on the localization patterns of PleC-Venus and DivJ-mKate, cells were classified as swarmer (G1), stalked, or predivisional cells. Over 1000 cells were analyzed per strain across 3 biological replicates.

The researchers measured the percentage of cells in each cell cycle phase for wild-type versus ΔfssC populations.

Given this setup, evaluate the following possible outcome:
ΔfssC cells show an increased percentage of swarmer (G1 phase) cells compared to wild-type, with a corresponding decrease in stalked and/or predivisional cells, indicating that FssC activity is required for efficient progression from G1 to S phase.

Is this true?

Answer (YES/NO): YES